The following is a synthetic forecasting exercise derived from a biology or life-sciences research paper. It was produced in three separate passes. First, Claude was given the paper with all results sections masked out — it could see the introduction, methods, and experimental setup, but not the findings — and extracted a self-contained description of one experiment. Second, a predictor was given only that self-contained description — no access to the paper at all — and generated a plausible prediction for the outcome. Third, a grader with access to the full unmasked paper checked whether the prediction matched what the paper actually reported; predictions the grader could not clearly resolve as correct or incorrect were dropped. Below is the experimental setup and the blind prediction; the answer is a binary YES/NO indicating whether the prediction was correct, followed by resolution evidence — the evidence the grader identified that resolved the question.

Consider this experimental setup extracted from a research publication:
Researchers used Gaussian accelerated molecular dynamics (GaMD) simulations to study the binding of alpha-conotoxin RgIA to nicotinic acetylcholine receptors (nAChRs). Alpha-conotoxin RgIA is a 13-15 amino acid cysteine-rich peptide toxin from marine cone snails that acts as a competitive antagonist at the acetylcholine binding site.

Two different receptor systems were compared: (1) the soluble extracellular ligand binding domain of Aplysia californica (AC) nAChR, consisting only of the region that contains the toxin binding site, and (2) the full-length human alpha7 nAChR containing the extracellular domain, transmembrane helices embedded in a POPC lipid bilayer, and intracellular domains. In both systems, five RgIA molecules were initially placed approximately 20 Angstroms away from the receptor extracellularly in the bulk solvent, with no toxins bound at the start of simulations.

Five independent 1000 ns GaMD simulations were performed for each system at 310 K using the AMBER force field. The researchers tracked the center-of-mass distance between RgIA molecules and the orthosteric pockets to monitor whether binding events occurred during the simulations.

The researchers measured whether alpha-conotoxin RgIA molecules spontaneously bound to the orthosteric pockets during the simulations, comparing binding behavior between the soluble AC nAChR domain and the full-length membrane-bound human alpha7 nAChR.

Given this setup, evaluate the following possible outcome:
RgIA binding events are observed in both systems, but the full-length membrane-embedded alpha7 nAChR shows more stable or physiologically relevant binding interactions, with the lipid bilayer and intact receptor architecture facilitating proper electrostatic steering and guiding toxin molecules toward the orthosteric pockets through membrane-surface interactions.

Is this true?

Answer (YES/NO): NO